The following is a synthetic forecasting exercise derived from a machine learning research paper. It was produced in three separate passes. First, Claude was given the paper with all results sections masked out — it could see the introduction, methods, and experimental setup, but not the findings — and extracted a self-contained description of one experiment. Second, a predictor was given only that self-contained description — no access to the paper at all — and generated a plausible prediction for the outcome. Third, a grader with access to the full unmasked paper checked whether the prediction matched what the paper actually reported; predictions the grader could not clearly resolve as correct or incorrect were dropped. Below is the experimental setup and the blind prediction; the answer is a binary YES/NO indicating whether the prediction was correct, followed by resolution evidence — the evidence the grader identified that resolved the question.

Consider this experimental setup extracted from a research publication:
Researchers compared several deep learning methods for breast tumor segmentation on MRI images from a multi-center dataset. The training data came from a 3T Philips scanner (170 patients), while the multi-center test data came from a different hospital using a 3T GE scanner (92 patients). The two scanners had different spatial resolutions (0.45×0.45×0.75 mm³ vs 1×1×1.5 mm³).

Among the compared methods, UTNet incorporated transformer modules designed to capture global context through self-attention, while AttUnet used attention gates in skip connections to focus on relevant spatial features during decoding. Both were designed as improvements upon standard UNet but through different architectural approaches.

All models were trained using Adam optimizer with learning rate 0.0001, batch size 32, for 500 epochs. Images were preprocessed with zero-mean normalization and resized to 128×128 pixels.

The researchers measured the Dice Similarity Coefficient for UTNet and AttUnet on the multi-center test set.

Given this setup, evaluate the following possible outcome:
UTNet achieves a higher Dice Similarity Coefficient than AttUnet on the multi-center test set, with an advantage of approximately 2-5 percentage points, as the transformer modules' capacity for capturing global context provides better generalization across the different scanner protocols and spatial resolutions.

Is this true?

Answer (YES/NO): NO